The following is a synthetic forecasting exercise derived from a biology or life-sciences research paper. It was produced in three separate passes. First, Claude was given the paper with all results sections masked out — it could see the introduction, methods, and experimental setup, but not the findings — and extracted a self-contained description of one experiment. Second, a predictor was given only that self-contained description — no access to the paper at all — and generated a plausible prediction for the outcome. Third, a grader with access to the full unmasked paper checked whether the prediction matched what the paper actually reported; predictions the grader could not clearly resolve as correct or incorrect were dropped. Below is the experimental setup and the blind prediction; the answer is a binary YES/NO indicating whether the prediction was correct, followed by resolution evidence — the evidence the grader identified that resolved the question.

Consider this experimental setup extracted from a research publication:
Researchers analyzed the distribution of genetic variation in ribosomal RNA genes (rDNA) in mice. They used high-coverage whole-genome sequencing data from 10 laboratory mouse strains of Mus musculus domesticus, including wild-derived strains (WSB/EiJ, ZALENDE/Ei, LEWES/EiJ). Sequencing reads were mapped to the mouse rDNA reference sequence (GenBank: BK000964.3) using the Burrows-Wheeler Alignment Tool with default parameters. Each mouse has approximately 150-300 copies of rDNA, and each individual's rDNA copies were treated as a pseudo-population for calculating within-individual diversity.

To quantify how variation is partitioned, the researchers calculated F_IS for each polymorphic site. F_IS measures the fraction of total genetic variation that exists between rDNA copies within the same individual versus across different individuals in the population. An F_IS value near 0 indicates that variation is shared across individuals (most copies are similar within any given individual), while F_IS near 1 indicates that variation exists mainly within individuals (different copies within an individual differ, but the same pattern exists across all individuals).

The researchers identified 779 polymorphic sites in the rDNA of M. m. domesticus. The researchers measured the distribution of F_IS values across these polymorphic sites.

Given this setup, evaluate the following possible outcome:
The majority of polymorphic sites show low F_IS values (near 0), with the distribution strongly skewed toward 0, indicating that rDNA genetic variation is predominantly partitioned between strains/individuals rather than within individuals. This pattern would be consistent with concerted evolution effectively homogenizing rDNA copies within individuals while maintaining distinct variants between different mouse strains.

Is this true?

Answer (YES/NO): NO